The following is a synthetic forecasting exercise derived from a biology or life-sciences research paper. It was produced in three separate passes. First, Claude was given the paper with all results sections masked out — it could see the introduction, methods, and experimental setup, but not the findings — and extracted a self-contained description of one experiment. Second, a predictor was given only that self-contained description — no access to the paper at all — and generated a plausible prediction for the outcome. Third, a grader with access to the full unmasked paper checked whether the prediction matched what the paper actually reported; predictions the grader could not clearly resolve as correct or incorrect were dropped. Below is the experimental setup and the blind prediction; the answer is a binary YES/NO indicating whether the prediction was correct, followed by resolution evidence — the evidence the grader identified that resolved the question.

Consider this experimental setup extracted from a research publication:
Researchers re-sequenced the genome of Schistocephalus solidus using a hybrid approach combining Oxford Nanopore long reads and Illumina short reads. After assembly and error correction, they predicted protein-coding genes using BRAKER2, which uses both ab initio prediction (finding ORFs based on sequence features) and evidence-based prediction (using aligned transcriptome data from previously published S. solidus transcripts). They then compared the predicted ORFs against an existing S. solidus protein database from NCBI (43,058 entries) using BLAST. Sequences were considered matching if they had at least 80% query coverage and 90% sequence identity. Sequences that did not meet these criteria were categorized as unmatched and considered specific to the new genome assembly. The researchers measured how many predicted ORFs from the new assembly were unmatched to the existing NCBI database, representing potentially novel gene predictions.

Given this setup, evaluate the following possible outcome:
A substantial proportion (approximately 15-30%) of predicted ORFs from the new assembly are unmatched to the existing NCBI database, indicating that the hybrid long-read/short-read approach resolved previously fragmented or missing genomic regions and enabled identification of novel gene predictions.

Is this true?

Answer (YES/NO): NO